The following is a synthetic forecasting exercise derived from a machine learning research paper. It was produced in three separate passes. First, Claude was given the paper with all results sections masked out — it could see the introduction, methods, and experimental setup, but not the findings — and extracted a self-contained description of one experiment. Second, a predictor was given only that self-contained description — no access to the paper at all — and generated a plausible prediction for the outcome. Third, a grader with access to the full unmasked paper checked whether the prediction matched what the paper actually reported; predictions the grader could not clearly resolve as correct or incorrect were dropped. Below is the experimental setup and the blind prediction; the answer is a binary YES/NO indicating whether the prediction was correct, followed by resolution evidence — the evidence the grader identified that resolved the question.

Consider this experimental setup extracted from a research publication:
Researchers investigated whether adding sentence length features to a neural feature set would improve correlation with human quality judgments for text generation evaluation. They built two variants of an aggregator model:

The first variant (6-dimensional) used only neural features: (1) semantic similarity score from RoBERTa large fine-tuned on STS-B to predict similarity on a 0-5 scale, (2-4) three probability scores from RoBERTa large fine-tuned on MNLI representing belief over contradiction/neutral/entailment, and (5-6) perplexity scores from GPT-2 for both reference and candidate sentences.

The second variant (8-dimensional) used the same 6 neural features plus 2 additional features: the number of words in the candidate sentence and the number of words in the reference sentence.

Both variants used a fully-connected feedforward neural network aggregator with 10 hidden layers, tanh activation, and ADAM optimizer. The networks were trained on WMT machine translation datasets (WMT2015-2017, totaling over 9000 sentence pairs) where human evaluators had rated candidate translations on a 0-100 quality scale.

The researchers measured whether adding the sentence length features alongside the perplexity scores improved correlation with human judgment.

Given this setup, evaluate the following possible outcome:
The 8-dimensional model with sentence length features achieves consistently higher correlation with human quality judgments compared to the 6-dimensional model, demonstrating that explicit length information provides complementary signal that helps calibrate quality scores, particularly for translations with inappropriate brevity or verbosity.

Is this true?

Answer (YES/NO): NO